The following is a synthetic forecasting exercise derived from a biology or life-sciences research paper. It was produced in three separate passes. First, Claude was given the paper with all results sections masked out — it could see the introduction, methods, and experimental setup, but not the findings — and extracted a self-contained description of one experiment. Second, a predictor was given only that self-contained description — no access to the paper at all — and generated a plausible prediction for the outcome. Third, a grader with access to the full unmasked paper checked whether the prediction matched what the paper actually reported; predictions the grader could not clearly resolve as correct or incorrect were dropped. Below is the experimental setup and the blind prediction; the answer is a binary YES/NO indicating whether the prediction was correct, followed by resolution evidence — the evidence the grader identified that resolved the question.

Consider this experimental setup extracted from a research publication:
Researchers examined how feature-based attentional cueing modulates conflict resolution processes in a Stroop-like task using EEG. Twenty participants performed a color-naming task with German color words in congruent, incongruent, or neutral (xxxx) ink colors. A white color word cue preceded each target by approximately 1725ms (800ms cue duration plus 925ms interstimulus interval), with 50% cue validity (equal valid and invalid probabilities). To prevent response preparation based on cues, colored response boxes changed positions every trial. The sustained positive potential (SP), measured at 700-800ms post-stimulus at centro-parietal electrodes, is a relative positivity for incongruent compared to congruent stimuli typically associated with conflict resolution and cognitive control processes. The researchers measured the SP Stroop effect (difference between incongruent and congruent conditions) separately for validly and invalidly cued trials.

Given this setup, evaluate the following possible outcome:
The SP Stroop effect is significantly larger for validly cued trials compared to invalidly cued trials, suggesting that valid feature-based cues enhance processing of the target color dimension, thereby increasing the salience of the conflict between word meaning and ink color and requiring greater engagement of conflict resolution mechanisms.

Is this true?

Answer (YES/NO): NO